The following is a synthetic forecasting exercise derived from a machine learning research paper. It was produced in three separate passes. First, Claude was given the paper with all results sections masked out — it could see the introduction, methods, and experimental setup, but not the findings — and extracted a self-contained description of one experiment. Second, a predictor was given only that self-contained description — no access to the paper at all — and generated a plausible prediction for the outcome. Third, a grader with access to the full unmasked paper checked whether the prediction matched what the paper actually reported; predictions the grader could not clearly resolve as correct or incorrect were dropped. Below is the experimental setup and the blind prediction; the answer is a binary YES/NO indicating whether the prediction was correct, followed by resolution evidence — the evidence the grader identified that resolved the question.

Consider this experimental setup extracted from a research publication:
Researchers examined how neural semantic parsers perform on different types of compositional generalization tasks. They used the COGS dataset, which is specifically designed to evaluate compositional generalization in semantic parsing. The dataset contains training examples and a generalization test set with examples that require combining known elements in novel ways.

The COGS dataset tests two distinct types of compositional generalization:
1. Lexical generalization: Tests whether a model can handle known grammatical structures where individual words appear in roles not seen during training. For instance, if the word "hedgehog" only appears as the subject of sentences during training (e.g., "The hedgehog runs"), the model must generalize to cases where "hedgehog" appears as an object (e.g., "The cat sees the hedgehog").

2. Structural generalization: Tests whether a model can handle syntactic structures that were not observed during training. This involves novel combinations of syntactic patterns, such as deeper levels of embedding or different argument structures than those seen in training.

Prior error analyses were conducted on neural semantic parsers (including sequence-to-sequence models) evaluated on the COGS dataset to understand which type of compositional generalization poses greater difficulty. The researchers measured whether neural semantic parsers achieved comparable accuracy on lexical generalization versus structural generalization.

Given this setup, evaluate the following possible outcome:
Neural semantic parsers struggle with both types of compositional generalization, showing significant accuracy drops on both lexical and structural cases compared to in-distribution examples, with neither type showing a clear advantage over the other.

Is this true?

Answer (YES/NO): NO